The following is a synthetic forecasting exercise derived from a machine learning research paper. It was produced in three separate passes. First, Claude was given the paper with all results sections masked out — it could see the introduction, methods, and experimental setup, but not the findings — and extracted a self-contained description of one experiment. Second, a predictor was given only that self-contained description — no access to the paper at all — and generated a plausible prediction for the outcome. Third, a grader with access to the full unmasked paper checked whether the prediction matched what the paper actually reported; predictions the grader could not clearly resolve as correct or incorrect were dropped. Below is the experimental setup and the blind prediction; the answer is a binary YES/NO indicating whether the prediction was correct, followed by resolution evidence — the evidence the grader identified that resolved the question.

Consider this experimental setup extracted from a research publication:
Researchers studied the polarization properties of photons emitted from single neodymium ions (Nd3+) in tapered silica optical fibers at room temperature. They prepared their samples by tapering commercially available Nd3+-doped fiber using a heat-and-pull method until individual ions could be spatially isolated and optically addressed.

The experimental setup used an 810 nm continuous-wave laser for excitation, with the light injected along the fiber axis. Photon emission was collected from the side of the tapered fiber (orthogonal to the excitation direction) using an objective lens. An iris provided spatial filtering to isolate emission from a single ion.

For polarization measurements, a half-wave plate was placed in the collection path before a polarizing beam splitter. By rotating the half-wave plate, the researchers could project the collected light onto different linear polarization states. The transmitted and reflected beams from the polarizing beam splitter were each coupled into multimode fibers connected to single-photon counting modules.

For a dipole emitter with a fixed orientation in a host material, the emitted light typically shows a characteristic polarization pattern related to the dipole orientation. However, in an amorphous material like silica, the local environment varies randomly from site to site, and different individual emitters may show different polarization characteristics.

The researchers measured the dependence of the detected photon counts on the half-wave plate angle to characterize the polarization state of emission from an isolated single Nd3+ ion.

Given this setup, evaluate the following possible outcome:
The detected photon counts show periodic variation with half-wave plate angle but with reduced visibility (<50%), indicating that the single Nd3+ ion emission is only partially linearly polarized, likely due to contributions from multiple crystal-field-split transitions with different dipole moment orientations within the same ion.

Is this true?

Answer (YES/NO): NO